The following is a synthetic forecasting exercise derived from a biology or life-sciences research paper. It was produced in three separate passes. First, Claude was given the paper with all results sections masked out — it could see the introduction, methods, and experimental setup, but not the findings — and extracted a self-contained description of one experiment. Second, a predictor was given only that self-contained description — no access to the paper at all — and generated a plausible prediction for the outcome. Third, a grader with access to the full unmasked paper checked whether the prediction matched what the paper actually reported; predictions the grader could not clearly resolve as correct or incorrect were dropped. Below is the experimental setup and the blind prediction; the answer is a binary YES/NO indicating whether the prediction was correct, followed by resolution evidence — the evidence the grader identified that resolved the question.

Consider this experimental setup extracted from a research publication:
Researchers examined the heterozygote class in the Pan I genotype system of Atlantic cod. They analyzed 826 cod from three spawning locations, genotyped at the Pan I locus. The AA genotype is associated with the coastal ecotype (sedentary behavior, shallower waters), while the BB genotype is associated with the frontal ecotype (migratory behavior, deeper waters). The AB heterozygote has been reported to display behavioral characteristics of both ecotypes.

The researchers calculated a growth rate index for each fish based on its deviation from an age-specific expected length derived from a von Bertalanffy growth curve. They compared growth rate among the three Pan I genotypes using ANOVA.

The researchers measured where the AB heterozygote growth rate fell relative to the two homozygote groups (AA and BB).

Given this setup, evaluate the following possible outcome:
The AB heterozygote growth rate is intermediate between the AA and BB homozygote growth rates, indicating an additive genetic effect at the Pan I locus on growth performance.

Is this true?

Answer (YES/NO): NO